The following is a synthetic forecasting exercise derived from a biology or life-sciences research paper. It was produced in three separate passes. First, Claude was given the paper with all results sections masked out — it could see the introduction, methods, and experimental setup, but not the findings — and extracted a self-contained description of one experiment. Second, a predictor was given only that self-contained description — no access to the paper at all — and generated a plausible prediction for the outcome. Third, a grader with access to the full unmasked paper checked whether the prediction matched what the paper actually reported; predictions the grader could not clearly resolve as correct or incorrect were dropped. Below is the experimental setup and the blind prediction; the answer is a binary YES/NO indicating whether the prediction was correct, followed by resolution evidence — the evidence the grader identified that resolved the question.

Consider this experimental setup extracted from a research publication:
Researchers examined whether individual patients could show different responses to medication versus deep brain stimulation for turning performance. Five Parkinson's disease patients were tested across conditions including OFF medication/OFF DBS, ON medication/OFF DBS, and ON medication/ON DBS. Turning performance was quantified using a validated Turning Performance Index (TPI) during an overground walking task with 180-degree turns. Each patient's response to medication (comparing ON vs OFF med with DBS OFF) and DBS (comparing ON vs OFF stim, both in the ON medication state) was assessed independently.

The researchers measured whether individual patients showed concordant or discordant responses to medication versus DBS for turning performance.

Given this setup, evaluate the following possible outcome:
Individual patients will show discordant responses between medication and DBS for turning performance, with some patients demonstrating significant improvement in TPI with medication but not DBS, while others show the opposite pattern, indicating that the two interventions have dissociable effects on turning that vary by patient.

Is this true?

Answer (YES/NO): YES